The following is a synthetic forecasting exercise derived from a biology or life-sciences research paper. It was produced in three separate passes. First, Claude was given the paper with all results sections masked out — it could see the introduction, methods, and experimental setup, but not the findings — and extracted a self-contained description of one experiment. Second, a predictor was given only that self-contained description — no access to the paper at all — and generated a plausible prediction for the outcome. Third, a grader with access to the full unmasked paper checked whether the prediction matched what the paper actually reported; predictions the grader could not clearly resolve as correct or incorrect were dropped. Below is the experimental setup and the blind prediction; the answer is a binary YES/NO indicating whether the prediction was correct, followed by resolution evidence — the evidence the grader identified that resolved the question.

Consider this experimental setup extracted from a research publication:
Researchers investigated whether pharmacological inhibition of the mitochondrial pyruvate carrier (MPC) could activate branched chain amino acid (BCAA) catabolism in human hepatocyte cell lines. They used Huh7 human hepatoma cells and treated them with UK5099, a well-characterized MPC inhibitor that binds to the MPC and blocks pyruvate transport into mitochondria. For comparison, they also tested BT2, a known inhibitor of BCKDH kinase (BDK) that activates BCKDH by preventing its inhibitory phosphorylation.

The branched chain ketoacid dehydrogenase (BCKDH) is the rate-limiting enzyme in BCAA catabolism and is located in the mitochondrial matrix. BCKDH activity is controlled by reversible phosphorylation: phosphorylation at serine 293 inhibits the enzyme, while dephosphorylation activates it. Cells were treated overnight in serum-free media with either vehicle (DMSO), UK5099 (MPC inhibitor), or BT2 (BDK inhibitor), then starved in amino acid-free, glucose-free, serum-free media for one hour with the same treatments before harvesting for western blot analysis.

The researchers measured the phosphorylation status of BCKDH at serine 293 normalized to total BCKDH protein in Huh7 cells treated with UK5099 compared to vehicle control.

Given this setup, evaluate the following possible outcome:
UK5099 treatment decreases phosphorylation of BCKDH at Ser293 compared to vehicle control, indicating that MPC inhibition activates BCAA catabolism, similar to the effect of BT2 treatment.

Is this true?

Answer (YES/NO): YES